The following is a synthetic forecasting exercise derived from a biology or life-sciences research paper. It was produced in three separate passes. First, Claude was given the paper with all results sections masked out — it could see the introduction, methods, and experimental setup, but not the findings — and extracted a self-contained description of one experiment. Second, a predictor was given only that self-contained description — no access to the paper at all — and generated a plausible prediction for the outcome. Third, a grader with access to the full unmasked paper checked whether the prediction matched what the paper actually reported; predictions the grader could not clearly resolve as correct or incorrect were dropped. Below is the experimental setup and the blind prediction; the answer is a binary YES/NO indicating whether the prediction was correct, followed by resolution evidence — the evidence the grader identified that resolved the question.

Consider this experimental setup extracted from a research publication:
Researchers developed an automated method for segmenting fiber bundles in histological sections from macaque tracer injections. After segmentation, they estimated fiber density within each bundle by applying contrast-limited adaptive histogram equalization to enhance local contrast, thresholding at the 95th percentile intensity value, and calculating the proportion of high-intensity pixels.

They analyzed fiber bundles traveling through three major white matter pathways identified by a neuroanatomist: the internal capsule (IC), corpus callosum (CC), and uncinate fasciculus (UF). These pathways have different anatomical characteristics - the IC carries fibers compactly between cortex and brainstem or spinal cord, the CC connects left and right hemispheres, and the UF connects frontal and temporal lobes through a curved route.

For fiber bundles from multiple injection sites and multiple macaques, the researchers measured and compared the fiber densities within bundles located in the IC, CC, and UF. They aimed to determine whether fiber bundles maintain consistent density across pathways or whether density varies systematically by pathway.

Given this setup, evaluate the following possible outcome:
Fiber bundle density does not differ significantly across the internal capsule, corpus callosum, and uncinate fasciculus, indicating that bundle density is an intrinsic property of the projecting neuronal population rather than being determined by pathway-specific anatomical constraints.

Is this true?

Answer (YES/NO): NO